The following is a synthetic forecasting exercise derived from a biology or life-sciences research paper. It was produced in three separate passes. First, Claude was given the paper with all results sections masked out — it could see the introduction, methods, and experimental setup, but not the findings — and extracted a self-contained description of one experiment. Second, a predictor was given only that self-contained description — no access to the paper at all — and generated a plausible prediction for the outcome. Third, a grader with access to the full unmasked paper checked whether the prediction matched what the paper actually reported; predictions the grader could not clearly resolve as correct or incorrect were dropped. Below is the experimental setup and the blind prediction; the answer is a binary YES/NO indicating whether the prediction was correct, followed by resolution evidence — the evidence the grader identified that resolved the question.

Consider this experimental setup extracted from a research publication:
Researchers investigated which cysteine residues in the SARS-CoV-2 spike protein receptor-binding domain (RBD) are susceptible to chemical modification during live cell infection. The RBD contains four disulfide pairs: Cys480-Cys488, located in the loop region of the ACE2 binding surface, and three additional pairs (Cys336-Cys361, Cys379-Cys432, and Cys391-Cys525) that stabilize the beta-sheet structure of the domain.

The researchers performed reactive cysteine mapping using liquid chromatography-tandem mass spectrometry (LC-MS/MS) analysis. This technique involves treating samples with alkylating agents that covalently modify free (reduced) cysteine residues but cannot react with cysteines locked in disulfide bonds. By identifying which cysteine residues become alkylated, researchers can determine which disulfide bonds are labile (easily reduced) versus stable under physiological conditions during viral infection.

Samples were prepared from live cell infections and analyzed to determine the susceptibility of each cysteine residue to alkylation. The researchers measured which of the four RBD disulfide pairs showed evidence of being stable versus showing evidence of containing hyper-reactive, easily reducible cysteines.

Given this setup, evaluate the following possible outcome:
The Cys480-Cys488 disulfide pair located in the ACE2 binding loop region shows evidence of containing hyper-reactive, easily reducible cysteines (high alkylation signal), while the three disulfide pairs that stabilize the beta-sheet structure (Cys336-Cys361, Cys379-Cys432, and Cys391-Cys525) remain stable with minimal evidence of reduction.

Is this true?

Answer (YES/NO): NO